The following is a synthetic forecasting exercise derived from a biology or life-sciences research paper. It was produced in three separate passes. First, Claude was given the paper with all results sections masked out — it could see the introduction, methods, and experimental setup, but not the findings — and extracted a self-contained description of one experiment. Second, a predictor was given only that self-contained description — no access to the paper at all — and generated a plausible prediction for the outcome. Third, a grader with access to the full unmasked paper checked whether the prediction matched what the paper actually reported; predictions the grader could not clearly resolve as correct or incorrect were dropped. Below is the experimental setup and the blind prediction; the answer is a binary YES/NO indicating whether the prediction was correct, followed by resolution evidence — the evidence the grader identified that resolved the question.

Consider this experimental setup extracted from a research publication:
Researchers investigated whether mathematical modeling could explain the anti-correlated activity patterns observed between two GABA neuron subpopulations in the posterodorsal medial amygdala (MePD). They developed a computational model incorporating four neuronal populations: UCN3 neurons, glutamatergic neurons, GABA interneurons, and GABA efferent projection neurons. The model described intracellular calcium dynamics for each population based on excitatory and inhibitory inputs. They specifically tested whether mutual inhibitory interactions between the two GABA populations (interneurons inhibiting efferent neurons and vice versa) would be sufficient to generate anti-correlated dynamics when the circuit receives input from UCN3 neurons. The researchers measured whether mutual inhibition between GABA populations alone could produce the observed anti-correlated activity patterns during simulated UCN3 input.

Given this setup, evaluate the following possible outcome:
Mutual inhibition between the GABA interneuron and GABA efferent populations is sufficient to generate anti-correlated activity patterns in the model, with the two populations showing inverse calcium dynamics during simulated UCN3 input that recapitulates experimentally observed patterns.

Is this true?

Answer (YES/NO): NO